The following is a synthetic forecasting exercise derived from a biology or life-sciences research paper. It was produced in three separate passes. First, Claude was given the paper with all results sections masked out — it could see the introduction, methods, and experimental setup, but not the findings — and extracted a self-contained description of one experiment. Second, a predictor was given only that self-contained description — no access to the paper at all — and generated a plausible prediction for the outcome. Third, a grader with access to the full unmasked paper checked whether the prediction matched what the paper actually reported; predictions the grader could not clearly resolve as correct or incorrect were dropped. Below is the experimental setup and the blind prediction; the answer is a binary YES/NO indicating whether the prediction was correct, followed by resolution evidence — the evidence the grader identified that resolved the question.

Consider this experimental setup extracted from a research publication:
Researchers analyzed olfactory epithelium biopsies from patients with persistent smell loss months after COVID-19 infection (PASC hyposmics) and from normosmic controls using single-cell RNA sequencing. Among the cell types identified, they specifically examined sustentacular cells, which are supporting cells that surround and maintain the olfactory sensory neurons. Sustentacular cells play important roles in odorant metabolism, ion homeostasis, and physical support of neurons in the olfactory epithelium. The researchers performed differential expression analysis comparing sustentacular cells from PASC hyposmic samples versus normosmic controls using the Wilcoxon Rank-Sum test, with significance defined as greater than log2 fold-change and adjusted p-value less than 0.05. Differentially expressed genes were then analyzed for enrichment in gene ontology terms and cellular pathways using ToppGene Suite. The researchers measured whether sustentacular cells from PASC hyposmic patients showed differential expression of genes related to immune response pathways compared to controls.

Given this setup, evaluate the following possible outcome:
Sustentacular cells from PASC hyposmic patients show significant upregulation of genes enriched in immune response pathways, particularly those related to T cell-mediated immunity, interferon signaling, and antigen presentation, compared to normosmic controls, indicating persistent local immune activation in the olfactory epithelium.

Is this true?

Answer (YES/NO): YES